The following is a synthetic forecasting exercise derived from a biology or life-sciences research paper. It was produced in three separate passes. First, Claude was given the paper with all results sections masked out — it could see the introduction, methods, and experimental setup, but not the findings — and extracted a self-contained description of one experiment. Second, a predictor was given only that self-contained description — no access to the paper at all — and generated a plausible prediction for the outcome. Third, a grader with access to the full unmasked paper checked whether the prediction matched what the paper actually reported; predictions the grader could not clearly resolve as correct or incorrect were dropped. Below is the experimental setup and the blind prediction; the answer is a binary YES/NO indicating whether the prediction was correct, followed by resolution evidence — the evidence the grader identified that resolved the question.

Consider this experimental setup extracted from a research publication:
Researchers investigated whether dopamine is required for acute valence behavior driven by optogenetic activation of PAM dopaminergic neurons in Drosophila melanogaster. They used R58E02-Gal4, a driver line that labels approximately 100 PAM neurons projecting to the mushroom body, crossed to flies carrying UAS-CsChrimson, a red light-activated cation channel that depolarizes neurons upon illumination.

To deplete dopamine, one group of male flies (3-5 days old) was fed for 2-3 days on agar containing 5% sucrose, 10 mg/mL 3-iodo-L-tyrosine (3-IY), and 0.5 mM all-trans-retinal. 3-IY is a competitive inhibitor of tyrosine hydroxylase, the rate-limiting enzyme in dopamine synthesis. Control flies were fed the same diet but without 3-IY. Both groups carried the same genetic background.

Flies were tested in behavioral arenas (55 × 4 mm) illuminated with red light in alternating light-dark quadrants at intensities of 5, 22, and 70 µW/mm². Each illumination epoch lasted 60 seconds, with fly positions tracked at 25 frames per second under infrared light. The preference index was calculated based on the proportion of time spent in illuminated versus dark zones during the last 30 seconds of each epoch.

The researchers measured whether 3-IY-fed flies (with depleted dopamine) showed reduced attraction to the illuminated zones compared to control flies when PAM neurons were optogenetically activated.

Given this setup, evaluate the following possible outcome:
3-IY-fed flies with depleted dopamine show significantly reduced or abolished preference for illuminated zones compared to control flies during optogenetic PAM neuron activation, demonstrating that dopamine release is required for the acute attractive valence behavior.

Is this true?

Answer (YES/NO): NO